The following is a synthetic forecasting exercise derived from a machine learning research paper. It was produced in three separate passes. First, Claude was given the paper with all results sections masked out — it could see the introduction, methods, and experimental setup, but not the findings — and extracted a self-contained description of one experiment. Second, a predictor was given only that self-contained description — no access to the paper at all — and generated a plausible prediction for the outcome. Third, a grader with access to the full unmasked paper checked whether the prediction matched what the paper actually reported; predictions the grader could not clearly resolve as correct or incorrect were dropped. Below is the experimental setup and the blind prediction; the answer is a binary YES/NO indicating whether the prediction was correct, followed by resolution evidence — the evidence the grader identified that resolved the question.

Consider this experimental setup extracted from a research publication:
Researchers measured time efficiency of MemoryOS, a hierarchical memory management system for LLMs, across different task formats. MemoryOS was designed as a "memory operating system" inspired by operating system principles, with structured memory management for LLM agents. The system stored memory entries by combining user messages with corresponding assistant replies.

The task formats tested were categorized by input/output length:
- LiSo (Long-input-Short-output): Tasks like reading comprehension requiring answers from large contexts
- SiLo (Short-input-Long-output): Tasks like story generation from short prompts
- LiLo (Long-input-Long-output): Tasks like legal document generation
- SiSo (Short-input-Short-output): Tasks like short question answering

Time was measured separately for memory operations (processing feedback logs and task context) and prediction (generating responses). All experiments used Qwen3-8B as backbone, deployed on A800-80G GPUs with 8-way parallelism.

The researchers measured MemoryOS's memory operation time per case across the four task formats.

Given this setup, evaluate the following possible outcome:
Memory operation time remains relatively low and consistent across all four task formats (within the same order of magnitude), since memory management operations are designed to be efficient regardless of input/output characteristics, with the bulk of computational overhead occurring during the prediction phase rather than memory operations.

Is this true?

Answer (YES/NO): NO